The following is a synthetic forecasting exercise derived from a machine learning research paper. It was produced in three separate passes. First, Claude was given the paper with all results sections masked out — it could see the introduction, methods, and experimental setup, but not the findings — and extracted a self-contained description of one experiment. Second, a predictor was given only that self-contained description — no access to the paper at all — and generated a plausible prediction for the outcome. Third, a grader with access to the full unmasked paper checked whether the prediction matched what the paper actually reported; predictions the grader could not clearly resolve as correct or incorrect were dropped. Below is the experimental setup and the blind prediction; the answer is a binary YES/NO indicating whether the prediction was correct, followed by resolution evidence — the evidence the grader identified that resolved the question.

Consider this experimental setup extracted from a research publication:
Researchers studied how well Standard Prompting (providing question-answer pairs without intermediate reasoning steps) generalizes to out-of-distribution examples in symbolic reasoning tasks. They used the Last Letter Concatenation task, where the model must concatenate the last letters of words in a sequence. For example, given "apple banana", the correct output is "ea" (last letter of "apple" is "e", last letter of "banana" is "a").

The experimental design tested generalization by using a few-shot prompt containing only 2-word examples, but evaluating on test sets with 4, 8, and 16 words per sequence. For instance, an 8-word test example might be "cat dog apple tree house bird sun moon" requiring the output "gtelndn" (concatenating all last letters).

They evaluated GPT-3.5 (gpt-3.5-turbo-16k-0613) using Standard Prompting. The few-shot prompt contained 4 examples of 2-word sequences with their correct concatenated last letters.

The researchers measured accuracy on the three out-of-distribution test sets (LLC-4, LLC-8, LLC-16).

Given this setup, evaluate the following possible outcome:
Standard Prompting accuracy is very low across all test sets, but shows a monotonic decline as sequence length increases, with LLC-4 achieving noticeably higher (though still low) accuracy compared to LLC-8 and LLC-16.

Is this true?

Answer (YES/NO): NO